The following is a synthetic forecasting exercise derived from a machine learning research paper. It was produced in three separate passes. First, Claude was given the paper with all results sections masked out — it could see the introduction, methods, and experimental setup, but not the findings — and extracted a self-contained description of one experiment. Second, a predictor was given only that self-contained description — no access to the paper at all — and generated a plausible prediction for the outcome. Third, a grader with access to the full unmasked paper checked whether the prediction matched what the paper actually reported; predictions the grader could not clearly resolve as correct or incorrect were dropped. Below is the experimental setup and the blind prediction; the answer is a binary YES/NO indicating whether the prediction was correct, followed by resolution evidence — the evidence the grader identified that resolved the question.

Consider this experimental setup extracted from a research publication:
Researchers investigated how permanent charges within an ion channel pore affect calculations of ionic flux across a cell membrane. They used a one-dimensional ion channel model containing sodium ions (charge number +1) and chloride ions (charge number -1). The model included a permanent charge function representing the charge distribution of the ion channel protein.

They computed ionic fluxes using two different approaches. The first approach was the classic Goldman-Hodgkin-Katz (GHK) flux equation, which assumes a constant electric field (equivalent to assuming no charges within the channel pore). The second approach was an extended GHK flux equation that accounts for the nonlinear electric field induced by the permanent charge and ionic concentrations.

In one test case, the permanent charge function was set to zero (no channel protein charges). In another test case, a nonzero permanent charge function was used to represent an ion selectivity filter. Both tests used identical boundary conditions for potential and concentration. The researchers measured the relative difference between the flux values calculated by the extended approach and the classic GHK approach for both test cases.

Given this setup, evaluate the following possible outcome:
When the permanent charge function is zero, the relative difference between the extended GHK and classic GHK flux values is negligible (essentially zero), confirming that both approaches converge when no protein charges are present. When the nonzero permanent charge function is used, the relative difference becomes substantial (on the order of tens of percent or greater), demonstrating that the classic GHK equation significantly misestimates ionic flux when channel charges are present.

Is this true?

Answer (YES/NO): NO